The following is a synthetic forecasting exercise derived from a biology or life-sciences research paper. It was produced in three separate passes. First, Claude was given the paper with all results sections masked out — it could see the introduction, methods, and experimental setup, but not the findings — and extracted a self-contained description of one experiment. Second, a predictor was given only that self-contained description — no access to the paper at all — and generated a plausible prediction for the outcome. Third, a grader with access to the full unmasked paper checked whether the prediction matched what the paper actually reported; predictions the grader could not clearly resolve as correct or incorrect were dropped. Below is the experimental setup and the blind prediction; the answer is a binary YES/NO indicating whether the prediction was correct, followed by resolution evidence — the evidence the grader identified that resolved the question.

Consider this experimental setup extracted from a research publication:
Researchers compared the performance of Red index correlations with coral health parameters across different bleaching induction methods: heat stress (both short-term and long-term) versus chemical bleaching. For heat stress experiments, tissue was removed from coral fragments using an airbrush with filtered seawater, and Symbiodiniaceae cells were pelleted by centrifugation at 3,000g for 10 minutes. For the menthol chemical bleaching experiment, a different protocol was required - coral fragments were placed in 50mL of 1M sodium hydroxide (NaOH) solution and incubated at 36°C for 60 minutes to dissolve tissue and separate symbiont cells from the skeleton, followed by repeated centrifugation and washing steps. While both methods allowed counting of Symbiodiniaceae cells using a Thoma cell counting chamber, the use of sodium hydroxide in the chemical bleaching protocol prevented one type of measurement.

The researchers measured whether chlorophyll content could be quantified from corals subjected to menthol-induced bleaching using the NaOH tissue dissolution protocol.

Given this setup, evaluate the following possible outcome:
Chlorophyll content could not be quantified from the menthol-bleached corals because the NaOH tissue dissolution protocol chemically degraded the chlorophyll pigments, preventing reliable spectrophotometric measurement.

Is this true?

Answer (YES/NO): NO